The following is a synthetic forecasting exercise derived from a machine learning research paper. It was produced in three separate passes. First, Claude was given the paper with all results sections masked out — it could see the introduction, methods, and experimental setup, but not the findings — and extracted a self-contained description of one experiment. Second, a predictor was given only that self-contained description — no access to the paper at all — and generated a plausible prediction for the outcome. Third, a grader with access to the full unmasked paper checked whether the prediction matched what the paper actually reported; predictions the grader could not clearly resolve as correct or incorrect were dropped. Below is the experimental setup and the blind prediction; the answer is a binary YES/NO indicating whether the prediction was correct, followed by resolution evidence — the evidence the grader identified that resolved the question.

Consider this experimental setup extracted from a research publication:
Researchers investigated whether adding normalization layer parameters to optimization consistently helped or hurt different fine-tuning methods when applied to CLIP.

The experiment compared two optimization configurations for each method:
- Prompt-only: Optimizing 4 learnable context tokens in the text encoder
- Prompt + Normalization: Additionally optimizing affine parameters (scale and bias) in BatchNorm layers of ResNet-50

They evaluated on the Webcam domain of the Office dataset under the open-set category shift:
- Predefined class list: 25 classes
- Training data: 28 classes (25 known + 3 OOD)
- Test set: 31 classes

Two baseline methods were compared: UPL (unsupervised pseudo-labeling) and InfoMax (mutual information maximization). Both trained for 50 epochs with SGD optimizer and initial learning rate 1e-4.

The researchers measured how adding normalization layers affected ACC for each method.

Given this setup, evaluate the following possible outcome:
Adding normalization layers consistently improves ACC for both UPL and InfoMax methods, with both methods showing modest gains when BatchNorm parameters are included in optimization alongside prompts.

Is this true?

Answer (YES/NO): NO